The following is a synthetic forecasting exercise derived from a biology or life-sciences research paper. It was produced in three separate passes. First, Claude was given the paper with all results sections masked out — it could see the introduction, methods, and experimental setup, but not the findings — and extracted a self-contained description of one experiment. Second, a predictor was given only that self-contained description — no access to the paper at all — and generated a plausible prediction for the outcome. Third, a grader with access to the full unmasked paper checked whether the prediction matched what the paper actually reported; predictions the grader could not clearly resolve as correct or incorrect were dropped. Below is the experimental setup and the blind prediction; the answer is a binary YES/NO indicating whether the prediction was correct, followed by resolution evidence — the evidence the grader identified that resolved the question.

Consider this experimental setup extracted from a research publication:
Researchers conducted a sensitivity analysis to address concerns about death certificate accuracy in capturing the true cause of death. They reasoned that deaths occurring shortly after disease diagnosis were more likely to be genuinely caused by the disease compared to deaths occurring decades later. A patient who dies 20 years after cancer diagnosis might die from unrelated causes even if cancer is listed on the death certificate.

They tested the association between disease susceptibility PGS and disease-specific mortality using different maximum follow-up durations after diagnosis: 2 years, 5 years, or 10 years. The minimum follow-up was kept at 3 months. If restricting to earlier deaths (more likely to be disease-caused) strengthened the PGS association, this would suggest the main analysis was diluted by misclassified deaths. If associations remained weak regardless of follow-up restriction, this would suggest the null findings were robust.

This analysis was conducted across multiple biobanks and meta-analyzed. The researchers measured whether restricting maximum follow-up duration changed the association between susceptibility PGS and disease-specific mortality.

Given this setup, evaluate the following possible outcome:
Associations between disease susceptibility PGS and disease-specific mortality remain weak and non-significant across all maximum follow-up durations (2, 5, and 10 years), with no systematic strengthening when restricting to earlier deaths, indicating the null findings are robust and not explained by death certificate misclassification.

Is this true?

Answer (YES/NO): YES